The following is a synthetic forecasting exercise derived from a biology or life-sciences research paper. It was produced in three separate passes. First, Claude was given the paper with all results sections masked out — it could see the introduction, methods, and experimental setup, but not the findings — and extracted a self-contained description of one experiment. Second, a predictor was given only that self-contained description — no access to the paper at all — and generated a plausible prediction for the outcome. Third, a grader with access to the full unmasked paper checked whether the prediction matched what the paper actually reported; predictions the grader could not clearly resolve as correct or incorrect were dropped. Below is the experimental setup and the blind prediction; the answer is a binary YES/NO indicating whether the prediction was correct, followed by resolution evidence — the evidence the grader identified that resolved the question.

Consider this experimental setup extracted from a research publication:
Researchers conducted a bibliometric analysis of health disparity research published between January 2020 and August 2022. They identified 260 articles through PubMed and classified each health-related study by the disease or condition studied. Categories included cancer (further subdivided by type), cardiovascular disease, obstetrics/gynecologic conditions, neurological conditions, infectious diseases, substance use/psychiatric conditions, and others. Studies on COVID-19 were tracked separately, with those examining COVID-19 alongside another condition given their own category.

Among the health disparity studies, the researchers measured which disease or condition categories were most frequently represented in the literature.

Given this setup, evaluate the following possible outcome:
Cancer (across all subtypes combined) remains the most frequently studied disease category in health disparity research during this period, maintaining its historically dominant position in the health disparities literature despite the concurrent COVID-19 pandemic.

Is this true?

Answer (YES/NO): YES